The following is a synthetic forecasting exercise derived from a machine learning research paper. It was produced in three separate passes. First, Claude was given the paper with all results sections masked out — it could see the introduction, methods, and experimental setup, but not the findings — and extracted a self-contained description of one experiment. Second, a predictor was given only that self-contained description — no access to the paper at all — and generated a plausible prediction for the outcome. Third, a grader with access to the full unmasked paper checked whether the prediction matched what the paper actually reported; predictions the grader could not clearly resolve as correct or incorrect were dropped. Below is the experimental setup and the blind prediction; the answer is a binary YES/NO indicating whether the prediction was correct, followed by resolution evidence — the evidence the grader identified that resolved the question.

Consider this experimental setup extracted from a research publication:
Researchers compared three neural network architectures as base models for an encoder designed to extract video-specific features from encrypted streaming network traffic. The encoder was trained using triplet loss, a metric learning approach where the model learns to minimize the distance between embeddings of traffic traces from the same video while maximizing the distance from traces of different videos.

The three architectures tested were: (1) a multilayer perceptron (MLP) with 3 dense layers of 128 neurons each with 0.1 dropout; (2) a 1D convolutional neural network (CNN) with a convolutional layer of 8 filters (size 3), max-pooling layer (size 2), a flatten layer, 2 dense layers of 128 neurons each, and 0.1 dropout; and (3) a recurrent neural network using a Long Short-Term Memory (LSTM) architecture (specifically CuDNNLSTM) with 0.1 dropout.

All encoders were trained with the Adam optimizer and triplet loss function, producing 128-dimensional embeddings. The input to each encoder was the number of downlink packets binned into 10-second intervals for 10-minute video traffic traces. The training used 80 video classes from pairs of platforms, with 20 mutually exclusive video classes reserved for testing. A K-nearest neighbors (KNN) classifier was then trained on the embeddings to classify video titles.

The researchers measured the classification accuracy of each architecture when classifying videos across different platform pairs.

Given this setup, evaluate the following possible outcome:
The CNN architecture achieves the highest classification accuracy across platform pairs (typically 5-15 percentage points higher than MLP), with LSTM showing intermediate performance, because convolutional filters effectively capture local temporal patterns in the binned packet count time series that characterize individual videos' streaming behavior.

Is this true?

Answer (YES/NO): NO